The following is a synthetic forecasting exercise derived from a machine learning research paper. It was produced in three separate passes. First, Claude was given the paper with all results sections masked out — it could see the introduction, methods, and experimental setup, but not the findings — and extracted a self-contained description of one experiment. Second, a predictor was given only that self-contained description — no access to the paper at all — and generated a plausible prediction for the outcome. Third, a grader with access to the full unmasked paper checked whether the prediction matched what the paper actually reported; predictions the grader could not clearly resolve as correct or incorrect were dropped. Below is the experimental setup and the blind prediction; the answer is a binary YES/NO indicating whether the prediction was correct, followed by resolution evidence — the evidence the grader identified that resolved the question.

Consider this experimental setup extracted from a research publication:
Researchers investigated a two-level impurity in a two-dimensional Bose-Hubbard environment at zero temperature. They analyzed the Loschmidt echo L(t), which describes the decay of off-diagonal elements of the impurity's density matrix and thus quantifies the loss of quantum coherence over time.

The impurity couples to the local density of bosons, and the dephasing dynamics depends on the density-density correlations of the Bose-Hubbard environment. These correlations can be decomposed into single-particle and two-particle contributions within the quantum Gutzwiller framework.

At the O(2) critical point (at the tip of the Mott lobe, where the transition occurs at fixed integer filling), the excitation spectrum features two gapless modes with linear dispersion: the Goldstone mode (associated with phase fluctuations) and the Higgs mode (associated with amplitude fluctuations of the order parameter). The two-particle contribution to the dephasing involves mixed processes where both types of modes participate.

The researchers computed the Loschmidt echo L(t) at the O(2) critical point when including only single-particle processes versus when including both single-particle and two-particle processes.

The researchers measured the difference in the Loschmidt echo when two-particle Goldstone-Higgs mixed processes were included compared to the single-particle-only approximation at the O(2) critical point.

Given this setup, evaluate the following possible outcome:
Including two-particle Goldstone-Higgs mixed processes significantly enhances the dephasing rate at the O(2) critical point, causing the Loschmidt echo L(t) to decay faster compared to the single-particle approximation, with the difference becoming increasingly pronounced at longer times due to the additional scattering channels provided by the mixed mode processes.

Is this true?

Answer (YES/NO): YES